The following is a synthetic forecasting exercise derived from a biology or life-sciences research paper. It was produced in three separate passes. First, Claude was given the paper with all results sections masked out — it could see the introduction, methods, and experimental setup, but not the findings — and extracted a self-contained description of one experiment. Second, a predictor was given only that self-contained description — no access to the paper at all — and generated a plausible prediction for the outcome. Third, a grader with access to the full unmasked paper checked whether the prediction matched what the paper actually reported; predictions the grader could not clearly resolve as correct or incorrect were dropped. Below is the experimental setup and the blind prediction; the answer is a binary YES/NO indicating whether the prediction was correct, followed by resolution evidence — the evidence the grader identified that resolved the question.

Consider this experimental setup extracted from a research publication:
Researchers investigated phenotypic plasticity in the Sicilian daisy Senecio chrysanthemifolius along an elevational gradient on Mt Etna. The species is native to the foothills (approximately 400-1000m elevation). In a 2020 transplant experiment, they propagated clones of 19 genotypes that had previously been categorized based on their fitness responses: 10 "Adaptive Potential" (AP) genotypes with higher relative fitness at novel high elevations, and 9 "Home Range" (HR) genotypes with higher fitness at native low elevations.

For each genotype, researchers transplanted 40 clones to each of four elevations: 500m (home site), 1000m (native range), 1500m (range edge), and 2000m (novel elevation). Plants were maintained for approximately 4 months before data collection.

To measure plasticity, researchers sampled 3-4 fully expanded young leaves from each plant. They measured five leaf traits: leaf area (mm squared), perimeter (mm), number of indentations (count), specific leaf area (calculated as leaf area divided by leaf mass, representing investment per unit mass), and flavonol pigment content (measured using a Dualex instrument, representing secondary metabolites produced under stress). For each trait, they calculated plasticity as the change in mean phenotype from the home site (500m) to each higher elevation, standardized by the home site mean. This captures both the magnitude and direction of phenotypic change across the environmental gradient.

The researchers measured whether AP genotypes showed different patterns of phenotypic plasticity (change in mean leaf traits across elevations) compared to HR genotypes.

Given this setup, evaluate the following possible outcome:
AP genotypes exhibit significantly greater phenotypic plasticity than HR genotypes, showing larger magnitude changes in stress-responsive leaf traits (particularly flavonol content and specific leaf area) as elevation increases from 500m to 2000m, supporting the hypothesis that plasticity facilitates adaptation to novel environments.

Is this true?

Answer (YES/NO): NO